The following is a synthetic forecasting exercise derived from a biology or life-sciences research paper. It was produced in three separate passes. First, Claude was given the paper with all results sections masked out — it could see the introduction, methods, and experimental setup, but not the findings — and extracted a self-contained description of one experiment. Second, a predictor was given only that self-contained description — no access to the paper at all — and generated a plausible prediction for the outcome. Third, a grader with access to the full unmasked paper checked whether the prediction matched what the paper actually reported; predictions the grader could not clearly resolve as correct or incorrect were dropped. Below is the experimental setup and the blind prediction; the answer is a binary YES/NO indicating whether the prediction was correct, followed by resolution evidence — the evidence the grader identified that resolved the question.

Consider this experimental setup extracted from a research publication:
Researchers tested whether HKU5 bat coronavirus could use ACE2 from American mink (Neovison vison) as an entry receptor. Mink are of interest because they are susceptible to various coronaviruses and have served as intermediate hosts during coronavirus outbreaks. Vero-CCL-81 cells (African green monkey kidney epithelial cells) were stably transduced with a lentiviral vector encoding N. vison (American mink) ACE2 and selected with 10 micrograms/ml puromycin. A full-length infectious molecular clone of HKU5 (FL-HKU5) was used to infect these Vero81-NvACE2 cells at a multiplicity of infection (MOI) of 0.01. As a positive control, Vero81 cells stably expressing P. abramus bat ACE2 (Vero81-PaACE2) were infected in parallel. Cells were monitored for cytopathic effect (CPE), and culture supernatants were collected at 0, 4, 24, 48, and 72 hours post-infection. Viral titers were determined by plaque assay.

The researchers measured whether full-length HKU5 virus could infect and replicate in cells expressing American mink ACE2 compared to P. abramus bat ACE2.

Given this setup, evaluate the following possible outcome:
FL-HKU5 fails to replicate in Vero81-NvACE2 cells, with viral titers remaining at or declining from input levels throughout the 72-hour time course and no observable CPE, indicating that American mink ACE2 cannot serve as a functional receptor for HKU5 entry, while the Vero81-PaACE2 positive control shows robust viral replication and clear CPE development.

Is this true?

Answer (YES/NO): NO